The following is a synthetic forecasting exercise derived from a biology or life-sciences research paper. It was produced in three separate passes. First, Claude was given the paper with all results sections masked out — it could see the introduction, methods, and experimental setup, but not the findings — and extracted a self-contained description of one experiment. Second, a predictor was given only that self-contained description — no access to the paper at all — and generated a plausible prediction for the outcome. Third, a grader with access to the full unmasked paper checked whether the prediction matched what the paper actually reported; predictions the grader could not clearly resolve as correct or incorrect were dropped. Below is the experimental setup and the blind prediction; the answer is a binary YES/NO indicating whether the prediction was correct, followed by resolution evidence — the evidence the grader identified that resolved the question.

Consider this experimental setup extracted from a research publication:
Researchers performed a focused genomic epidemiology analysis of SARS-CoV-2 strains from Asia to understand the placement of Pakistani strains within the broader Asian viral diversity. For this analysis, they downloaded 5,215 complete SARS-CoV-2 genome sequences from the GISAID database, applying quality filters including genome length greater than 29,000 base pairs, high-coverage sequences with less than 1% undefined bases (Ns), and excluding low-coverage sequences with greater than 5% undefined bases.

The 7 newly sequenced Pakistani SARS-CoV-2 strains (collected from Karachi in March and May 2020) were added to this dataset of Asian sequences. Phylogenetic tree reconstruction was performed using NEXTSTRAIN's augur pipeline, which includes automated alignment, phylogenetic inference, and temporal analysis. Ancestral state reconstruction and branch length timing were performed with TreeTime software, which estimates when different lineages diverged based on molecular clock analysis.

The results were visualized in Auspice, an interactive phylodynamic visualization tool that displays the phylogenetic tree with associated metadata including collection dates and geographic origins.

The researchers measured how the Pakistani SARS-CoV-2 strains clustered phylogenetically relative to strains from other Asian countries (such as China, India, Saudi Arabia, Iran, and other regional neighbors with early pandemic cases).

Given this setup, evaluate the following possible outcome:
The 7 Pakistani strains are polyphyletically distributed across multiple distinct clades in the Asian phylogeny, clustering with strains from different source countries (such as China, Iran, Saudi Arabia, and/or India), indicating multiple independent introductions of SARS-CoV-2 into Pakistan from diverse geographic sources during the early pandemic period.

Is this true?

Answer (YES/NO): YES